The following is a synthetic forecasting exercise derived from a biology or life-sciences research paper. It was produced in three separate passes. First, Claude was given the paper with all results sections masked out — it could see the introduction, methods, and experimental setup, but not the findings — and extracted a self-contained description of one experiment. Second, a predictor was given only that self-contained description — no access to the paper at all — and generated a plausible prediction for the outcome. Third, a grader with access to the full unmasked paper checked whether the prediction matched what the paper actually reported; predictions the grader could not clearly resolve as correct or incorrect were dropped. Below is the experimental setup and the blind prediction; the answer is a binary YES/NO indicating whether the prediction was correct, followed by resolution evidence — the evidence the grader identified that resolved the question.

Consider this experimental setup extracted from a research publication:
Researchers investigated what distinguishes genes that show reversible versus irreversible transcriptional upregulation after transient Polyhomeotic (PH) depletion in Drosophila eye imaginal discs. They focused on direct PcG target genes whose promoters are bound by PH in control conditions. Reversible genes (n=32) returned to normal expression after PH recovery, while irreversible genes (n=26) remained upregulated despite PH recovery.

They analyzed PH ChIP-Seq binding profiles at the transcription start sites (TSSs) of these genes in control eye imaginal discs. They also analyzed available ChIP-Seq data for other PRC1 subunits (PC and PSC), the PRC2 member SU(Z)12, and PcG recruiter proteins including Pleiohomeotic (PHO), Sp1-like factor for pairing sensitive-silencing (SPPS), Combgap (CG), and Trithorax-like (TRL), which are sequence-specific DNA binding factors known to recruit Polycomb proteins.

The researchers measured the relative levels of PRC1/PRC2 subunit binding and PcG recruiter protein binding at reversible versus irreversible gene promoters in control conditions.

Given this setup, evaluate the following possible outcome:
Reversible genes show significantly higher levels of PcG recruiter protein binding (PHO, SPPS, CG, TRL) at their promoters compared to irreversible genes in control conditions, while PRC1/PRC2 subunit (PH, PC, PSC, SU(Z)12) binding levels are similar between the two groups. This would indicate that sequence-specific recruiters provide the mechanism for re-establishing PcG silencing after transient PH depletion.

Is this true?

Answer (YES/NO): NO